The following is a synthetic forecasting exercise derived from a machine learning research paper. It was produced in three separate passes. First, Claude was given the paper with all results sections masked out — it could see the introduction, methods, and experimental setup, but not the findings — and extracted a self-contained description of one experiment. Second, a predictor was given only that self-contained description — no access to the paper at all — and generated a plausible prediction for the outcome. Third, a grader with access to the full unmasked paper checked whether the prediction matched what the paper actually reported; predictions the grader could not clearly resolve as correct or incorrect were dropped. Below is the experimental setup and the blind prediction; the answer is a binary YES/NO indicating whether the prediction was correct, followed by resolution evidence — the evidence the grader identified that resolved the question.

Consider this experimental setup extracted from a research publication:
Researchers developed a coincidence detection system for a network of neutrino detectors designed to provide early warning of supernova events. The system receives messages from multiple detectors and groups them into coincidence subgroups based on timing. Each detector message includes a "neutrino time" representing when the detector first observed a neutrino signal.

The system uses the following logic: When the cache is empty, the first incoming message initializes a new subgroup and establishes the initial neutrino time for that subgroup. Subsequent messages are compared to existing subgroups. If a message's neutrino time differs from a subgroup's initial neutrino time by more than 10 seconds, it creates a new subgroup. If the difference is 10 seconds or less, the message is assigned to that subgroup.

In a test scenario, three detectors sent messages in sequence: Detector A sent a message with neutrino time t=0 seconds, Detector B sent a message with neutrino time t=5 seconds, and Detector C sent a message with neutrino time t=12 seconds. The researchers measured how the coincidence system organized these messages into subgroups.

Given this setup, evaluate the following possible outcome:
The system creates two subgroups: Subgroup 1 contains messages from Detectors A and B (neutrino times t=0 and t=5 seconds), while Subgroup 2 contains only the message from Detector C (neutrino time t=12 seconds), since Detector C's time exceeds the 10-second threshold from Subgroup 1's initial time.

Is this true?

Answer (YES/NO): YES